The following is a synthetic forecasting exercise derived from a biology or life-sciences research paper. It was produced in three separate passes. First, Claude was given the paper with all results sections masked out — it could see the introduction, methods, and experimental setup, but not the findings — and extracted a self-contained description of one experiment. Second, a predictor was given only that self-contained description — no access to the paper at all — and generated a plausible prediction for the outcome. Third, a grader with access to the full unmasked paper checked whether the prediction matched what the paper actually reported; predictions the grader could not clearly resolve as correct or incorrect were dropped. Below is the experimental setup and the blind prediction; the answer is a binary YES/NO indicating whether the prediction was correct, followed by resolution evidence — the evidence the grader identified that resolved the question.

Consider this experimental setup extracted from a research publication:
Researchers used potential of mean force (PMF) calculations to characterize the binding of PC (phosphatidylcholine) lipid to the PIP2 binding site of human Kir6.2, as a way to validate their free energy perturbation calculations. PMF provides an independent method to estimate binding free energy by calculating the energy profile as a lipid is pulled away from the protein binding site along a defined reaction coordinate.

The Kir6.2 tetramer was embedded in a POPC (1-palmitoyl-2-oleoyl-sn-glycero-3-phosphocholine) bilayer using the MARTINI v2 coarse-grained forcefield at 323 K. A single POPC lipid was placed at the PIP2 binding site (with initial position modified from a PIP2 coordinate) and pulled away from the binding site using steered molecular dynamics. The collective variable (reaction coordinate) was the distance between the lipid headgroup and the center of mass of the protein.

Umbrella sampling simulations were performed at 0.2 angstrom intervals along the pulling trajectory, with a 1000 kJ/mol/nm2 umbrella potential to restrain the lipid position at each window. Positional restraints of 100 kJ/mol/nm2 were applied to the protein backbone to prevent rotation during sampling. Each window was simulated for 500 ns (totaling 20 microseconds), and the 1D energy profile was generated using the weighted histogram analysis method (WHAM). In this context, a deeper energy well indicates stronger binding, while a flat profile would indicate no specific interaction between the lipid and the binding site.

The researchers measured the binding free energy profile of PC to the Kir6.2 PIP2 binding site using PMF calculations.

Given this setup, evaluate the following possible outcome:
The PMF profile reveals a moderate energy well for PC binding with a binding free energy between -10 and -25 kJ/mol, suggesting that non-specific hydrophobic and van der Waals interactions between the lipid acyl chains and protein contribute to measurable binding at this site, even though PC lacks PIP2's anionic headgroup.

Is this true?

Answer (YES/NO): NO